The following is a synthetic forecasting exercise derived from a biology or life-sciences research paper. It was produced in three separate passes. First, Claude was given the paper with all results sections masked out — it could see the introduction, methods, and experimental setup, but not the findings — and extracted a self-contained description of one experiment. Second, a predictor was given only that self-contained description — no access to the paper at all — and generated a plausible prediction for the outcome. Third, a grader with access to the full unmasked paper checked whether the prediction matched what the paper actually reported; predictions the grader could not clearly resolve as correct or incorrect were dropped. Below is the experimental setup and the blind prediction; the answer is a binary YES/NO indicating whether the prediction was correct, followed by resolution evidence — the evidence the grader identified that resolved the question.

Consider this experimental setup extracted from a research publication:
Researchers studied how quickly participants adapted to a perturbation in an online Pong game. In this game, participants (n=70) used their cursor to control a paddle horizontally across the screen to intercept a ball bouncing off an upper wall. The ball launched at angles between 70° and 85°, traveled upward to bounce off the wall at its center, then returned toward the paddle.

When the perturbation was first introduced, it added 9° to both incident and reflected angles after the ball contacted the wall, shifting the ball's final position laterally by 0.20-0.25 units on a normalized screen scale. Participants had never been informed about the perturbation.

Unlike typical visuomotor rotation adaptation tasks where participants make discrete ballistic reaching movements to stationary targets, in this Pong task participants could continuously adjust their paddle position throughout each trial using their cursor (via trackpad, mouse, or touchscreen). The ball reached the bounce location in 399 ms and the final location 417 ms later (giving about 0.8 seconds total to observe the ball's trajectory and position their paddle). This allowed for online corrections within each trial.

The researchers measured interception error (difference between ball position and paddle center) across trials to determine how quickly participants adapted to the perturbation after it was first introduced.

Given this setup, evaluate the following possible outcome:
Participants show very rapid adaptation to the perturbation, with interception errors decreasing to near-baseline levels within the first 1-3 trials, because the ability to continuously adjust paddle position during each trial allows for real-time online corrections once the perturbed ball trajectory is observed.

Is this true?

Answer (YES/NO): NO